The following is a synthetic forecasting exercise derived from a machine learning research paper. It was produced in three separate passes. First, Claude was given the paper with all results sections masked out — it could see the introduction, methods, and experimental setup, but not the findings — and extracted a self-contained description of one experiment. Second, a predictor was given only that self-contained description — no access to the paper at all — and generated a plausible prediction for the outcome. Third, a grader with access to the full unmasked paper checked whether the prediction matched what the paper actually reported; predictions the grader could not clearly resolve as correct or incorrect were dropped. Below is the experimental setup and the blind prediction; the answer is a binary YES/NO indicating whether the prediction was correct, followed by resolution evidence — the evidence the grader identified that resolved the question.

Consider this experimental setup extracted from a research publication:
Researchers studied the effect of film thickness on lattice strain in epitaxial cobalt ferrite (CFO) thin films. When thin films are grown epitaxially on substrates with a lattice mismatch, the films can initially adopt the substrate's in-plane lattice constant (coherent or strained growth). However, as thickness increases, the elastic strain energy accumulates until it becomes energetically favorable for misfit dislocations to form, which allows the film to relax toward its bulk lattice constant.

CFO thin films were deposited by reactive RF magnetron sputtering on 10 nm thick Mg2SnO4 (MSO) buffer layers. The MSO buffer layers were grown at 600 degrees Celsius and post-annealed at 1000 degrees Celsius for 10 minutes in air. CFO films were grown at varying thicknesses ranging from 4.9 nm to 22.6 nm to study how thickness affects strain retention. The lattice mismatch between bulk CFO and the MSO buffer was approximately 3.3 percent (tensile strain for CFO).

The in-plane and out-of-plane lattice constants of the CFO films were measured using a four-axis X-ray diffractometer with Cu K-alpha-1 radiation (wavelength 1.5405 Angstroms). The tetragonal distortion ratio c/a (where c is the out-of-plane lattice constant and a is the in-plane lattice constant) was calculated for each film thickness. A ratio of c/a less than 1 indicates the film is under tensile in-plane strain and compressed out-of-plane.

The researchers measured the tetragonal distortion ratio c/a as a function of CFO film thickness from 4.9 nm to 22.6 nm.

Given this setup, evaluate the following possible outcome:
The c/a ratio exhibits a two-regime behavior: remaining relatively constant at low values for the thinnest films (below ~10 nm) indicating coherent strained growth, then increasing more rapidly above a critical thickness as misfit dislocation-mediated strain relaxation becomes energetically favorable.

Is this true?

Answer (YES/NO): YES